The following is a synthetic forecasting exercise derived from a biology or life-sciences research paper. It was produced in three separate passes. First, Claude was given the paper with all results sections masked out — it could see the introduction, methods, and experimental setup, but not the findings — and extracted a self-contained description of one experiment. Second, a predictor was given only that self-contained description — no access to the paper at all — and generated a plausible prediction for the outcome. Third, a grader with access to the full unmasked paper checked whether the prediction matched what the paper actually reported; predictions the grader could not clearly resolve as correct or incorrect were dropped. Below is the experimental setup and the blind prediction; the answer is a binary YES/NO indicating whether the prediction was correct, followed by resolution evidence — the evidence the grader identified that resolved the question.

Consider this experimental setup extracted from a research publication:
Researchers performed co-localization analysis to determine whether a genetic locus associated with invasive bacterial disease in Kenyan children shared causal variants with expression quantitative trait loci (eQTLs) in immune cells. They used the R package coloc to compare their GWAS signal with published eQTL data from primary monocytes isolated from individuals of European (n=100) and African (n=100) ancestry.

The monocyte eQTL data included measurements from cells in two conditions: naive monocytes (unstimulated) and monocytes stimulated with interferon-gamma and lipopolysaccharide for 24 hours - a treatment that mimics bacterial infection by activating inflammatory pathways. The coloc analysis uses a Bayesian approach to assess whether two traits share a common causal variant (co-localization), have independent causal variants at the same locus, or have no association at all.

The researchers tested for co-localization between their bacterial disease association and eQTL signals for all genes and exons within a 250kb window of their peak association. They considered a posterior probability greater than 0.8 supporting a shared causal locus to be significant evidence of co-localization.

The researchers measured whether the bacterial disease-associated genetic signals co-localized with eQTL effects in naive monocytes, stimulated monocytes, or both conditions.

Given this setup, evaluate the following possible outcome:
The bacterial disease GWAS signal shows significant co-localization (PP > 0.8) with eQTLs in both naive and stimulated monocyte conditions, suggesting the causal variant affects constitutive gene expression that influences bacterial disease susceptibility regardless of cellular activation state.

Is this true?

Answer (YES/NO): NO